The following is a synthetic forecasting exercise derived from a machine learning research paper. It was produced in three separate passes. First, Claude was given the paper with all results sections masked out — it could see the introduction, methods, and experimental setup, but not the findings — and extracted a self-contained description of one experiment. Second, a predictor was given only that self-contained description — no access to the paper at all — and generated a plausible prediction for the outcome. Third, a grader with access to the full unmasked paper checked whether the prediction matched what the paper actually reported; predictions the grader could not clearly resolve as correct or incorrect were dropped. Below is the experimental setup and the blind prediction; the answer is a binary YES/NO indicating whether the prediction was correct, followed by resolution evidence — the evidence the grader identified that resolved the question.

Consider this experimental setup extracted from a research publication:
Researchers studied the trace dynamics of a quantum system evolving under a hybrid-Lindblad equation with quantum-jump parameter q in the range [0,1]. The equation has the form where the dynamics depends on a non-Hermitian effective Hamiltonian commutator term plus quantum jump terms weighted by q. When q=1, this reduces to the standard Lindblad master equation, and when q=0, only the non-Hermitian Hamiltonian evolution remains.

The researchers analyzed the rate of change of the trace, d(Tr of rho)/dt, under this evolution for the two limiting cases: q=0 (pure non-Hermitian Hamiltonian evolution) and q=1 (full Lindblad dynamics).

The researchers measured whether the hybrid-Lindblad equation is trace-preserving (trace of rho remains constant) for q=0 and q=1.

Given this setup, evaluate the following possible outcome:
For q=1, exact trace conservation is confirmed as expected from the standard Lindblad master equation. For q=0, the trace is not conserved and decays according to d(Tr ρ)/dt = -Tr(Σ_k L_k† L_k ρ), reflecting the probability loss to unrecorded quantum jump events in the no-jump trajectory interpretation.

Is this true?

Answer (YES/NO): YES